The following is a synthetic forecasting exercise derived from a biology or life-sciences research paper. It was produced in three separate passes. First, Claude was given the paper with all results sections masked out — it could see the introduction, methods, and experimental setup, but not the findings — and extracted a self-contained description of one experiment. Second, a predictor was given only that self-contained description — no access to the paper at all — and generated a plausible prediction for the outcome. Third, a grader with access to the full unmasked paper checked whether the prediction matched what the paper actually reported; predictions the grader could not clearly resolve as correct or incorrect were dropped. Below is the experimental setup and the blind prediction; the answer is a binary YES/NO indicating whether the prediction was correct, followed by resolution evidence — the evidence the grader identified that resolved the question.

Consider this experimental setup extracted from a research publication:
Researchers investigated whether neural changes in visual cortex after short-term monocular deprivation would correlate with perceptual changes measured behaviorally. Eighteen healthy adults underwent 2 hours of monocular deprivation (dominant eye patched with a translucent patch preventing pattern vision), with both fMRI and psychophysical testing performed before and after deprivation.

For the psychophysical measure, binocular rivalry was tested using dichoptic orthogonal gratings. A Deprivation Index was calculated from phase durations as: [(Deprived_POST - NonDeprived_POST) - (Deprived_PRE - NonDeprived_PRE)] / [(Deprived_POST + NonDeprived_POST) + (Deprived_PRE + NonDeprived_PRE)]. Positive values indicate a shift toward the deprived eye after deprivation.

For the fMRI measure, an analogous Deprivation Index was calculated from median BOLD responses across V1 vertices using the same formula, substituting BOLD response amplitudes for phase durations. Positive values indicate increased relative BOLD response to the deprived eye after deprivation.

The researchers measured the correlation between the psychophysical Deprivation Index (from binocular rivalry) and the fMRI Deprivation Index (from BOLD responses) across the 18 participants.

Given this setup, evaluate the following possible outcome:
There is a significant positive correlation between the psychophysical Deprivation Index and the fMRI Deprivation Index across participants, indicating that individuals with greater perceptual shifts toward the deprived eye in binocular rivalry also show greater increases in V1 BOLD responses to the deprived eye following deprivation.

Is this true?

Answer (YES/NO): YES